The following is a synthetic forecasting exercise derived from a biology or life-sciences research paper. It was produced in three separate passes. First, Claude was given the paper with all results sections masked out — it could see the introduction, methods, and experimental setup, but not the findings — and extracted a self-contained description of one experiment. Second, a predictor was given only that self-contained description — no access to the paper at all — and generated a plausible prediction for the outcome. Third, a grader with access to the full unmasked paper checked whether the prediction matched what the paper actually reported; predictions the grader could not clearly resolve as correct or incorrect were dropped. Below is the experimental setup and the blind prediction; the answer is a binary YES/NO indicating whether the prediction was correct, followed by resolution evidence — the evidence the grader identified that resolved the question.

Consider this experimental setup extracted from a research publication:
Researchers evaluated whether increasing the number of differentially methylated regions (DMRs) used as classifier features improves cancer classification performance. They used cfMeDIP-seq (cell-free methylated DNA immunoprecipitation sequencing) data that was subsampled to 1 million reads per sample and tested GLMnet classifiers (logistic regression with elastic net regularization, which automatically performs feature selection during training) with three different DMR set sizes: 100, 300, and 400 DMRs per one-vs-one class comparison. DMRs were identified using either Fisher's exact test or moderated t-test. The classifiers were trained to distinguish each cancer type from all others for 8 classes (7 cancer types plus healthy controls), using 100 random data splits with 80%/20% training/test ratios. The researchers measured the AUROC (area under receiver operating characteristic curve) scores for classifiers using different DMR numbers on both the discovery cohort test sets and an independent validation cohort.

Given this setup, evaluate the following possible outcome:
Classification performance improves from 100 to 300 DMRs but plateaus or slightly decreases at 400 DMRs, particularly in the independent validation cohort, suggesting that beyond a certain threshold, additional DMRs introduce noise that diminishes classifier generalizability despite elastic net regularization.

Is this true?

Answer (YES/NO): NO